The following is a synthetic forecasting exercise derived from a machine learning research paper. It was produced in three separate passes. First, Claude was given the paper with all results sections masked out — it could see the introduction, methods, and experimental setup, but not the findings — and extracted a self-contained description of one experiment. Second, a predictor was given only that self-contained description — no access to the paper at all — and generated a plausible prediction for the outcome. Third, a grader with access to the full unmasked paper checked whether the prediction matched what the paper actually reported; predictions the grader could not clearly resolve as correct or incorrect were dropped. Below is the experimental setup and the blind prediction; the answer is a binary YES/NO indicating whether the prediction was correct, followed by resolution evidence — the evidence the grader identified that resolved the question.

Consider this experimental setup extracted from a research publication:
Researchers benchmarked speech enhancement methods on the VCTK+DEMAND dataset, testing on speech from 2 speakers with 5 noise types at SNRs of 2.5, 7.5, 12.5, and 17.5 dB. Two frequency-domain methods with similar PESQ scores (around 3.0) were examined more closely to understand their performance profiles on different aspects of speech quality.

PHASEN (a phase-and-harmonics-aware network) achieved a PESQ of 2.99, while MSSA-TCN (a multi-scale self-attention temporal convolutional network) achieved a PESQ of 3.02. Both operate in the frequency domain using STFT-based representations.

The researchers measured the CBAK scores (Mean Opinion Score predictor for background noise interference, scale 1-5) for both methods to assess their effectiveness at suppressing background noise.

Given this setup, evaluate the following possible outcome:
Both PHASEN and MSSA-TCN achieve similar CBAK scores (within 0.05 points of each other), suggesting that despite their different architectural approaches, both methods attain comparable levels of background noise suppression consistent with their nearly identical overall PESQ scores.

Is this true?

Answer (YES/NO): YES